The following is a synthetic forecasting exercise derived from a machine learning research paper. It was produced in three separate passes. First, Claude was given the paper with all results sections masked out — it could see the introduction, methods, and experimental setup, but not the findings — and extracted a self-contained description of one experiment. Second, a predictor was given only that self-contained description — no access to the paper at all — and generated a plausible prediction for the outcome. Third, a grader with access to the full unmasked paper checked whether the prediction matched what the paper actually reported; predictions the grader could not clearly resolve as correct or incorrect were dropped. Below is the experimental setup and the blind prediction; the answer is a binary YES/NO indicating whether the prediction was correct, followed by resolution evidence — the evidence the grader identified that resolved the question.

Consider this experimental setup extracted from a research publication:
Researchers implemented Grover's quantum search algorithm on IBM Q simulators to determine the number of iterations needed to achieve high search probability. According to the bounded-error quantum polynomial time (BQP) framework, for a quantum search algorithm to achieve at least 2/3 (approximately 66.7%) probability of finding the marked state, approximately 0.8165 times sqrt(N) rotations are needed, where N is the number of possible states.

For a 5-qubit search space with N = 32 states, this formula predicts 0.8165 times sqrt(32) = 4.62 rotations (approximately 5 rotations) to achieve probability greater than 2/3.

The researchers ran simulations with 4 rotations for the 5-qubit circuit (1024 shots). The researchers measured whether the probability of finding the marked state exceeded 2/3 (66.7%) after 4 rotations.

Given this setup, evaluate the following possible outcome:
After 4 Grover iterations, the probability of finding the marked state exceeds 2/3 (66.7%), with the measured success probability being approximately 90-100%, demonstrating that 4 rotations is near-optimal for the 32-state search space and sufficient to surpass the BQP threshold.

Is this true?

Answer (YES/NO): YES